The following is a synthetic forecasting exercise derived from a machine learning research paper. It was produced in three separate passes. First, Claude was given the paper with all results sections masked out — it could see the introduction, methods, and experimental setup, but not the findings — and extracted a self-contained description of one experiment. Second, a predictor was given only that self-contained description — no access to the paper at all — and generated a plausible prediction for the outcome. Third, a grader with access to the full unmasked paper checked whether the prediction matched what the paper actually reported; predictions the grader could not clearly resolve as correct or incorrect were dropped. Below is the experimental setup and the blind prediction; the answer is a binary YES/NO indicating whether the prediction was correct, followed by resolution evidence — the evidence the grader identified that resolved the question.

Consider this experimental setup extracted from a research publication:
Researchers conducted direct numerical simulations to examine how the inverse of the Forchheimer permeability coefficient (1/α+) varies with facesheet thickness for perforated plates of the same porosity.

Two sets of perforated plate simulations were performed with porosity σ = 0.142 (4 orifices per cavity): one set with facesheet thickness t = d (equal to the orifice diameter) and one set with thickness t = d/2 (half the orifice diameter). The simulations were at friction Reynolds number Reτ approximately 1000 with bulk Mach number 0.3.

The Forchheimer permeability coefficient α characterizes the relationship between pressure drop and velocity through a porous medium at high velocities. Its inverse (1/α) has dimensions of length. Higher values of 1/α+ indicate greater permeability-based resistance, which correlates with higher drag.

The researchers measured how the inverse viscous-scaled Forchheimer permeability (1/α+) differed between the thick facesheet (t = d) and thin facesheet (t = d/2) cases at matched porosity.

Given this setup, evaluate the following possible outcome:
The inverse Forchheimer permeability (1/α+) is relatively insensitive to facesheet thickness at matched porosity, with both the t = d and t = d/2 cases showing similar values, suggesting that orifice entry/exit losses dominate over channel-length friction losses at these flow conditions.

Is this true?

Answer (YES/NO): NO